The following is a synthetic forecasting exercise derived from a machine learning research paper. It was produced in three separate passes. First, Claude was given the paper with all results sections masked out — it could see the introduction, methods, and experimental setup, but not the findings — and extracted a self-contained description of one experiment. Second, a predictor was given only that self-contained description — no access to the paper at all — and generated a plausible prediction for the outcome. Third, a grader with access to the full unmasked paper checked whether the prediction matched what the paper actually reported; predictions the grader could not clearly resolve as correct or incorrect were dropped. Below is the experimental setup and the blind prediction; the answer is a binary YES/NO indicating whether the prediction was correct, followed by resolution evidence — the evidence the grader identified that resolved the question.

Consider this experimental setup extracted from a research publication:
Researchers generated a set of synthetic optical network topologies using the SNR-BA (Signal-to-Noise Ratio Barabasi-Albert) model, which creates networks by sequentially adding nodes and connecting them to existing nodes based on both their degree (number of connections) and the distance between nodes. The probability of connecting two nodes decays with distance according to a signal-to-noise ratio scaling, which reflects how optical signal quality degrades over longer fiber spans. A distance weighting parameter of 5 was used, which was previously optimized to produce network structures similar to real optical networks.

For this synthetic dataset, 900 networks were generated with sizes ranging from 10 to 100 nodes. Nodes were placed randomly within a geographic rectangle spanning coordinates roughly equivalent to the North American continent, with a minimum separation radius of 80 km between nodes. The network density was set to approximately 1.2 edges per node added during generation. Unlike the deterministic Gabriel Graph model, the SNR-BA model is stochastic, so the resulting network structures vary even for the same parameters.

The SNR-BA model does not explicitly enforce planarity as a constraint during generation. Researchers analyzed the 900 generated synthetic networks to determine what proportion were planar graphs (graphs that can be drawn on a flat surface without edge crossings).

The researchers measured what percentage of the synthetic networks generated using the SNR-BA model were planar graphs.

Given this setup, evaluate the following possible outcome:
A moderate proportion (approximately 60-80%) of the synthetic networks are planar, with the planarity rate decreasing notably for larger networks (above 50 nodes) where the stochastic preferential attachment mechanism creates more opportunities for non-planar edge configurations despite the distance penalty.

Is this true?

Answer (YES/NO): NO